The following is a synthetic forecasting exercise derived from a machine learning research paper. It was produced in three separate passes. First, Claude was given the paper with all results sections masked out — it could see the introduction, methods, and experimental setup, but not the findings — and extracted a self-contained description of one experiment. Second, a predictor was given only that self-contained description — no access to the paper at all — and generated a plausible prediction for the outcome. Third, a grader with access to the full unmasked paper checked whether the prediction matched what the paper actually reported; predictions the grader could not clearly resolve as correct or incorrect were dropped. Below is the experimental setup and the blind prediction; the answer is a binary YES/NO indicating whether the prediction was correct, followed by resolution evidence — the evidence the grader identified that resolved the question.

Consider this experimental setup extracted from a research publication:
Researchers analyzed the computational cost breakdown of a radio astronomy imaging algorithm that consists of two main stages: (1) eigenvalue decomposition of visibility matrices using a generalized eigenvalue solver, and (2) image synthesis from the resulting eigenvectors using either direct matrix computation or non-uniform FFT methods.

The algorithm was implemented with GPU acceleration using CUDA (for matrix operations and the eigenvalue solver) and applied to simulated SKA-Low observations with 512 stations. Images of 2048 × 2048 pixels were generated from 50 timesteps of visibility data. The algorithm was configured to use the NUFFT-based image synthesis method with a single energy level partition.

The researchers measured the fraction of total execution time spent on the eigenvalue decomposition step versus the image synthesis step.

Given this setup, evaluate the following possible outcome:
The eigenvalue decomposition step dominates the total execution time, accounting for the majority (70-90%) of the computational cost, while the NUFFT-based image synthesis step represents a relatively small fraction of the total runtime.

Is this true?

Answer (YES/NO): NO